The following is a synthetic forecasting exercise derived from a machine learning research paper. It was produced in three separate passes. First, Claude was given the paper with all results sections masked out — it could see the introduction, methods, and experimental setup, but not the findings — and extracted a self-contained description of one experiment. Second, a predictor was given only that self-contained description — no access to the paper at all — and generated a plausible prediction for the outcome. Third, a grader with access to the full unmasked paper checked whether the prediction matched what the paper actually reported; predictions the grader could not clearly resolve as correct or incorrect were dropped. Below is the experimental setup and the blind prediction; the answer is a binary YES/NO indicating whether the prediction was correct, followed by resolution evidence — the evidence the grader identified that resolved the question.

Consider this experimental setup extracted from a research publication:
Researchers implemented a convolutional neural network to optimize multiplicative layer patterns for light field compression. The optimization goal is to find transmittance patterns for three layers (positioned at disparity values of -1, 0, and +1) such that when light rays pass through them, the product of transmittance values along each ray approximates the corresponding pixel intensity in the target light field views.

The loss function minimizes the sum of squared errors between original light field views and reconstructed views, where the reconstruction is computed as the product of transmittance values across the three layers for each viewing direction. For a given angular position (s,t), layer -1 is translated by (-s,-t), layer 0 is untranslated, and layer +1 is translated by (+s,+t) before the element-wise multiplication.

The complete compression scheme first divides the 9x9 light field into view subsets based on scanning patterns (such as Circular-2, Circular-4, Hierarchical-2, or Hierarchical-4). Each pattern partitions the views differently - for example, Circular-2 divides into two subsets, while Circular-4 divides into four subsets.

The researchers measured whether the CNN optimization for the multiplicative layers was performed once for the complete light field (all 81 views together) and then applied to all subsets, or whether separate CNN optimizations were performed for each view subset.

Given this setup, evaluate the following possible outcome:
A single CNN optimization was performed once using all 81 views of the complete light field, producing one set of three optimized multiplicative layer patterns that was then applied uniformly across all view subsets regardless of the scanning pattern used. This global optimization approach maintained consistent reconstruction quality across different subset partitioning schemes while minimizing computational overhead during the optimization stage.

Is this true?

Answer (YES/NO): NO